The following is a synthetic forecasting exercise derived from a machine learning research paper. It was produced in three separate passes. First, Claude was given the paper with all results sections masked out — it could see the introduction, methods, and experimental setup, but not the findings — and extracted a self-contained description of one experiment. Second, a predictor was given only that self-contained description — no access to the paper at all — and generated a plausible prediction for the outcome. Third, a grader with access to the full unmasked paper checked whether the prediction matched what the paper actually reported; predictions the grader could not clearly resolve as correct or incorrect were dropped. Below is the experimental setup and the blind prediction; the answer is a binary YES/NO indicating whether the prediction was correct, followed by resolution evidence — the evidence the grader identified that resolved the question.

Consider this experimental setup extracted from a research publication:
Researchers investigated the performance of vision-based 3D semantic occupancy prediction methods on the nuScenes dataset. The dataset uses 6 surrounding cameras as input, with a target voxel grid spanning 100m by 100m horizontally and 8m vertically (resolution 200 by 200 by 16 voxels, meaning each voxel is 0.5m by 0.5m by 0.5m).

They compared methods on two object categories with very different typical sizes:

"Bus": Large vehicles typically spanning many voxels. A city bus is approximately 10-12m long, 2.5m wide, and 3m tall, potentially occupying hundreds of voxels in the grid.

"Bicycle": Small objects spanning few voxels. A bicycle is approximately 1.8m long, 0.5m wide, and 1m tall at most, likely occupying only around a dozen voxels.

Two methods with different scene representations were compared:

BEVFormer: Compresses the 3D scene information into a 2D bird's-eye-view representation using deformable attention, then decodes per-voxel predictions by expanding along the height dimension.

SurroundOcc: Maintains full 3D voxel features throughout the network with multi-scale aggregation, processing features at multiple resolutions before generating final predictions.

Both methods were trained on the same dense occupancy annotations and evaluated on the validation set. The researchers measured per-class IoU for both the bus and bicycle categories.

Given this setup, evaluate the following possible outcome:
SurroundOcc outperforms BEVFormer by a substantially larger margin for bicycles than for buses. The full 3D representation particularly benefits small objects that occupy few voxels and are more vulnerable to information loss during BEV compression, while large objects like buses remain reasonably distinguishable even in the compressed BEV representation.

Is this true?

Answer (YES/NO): NO